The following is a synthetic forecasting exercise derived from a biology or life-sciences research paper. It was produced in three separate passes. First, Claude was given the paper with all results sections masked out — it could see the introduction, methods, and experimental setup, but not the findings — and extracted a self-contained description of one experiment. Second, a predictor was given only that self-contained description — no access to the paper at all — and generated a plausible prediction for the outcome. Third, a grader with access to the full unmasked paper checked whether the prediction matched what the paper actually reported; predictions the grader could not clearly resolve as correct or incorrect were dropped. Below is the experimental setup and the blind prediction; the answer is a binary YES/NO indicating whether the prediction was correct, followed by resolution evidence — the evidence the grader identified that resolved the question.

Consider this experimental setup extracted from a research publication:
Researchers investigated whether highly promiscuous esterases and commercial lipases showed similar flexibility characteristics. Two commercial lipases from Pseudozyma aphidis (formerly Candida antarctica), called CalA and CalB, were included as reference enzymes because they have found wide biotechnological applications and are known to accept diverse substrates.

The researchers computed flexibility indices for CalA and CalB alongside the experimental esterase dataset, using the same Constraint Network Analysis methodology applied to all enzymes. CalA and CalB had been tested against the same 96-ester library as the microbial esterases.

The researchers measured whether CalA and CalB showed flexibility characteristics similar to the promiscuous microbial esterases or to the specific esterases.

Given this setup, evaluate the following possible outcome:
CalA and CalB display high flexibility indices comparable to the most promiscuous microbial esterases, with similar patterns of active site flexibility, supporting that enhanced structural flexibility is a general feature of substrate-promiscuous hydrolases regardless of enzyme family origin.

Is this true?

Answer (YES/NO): NO